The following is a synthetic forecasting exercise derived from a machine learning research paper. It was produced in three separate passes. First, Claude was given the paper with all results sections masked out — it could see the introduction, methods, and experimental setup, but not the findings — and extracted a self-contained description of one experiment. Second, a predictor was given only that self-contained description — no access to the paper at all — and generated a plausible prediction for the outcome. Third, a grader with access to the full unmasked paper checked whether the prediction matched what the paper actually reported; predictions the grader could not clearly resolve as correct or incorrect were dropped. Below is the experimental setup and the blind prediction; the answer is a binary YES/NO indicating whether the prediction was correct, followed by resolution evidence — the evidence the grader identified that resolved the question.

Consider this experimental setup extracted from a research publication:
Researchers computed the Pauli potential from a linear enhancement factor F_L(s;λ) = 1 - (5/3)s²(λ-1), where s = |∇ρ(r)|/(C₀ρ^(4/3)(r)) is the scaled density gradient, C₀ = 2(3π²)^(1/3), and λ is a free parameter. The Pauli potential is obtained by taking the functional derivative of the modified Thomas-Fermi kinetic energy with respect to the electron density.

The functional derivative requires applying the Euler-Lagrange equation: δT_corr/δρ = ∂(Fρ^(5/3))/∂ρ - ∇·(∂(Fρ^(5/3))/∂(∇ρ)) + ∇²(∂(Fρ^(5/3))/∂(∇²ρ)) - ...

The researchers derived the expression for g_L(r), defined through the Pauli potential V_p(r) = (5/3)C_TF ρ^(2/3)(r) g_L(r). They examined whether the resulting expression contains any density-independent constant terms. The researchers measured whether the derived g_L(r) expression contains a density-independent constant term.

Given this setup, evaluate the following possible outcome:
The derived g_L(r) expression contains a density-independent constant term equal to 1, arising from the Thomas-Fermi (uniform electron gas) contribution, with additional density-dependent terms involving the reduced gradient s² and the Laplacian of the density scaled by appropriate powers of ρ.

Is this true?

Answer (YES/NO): YES